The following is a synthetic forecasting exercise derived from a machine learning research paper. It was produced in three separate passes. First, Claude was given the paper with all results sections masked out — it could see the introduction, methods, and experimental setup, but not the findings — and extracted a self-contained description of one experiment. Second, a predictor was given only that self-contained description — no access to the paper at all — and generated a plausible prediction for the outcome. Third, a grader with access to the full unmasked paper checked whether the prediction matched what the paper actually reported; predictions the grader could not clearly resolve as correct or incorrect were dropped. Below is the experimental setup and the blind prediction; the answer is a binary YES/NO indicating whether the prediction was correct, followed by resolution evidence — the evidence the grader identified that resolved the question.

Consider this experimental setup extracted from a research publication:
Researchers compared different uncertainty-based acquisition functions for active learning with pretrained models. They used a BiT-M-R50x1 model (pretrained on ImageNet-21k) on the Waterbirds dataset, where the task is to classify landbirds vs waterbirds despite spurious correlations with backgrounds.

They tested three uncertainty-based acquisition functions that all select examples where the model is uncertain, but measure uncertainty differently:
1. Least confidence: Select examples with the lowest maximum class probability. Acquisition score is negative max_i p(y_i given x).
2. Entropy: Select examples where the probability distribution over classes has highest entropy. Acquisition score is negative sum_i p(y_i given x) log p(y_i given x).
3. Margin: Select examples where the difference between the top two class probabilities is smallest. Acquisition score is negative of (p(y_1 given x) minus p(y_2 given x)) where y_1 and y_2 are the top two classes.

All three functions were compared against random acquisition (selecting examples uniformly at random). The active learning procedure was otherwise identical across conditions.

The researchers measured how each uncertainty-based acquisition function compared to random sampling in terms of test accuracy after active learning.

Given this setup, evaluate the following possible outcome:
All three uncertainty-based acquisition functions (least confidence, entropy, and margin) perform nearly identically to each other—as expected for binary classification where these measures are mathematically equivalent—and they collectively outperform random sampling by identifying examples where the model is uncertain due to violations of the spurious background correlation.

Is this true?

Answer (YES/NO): YES